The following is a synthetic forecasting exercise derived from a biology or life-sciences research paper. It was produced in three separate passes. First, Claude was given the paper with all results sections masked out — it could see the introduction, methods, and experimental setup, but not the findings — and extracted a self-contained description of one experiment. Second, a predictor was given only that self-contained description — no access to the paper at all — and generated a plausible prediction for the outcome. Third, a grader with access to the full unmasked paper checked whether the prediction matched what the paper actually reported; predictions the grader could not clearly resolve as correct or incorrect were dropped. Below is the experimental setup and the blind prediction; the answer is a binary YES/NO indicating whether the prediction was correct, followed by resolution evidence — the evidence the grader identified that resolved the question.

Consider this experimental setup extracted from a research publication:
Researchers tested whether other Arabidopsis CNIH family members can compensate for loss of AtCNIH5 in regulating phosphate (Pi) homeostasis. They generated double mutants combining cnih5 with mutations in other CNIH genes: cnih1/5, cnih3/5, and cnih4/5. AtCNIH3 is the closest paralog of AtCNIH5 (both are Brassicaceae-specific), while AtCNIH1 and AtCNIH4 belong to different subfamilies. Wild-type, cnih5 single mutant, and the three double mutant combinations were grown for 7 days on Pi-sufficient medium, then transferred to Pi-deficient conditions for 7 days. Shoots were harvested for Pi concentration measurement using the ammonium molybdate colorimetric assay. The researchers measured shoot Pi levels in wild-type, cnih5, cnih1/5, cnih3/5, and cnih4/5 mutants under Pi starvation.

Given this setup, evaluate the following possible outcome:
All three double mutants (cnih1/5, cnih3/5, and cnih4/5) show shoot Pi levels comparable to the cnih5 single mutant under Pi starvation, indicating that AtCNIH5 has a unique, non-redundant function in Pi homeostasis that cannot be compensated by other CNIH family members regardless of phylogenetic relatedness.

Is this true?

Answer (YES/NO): YES